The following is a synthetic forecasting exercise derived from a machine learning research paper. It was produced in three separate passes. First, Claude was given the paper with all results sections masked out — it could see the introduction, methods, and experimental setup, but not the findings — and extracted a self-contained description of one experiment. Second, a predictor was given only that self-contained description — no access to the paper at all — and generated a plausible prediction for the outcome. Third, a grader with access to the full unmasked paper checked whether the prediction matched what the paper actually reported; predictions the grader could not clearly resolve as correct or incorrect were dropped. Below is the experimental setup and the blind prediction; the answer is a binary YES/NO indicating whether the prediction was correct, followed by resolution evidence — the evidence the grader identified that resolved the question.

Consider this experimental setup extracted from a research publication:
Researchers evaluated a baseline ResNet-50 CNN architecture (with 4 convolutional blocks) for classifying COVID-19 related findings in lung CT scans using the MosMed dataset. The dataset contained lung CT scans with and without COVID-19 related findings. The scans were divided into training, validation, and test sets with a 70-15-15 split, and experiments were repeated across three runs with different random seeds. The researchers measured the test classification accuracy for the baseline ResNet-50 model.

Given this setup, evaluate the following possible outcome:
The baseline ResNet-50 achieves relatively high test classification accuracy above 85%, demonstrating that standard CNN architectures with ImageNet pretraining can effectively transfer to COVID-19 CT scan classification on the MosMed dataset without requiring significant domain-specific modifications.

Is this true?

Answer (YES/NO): NO